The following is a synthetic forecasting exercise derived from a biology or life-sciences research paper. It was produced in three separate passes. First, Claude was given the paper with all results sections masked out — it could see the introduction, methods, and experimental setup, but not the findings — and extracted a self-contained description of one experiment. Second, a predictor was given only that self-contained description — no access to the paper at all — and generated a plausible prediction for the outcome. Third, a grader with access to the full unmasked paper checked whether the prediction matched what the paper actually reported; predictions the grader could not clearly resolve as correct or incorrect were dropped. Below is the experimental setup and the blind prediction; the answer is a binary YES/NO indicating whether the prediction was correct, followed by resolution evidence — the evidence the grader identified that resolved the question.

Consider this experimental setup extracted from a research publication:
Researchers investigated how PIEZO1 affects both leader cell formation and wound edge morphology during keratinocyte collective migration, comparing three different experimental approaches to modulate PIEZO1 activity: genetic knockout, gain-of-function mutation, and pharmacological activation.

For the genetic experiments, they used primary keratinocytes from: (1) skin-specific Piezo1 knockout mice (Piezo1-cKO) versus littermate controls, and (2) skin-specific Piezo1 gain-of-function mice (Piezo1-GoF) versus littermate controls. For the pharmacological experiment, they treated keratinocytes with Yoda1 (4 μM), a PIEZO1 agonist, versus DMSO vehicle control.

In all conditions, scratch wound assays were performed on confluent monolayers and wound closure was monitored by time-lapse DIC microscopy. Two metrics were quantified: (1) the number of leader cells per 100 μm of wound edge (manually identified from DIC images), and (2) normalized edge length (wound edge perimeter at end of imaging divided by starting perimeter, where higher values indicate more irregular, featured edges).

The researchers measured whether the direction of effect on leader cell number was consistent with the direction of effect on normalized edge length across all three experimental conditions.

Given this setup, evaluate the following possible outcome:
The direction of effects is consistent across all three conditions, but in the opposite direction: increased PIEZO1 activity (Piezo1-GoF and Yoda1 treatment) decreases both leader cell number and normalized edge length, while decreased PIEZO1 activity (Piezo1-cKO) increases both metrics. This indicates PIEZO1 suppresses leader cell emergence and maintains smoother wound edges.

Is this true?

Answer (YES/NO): YES